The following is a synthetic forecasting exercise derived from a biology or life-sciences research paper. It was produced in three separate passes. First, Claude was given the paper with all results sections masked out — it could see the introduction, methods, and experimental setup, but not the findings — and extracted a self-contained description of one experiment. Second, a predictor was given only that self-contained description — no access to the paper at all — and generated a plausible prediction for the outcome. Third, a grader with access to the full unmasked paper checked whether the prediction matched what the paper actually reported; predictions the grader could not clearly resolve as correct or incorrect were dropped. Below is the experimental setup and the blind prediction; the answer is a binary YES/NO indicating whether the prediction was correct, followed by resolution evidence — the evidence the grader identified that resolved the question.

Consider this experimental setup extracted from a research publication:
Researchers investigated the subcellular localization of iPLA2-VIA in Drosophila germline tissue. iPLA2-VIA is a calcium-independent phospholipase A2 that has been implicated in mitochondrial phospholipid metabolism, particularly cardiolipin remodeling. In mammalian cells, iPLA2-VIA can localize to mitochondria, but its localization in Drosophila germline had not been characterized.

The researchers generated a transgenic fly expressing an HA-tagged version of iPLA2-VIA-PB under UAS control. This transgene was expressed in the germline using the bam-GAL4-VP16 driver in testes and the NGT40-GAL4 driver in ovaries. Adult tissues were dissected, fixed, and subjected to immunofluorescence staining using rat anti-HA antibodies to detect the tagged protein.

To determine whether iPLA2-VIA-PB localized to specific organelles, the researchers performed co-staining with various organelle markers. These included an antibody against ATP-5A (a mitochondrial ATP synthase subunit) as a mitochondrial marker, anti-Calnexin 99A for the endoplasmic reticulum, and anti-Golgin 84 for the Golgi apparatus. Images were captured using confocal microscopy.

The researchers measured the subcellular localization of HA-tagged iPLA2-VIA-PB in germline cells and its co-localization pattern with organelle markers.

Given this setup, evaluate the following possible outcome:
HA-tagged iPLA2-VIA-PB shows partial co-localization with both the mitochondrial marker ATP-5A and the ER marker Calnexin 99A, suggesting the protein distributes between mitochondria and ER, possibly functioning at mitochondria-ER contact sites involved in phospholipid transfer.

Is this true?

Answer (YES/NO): NO